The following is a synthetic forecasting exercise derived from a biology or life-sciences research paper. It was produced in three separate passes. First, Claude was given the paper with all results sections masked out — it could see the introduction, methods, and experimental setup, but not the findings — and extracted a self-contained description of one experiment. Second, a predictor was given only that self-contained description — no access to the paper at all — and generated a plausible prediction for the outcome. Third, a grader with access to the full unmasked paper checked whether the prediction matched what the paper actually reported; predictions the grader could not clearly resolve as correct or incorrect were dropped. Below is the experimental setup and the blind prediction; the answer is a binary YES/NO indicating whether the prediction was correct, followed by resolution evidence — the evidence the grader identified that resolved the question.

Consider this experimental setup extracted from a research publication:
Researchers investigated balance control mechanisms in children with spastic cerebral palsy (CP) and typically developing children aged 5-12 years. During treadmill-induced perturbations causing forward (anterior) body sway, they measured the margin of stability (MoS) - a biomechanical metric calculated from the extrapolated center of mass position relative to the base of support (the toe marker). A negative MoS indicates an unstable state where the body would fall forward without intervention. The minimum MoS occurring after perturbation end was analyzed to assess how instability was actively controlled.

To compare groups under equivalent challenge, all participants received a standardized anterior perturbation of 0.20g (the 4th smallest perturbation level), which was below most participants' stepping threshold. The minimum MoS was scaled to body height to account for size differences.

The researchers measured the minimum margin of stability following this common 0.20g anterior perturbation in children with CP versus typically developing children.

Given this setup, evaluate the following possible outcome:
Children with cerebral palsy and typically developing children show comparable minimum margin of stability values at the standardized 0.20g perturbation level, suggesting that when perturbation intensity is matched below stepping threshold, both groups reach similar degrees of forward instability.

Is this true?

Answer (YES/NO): NO